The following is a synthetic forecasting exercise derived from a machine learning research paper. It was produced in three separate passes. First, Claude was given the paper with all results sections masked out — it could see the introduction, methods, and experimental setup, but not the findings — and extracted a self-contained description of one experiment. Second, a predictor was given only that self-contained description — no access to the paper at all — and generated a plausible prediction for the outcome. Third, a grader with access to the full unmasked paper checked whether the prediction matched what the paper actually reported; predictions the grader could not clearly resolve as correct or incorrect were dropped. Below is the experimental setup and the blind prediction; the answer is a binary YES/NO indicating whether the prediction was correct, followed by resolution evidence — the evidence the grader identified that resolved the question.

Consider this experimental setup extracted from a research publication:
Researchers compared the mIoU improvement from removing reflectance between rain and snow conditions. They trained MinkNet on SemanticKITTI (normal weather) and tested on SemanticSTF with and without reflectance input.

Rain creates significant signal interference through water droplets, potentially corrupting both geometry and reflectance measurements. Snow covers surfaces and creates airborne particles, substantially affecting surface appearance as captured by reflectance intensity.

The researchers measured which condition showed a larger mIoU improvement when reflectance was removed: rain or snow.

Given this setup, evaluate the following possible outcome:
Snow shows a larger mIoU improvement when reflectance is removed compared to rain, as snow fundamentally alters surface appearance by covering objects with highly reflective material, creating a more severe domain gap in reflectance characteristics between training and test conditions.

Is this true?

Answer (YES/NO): YES